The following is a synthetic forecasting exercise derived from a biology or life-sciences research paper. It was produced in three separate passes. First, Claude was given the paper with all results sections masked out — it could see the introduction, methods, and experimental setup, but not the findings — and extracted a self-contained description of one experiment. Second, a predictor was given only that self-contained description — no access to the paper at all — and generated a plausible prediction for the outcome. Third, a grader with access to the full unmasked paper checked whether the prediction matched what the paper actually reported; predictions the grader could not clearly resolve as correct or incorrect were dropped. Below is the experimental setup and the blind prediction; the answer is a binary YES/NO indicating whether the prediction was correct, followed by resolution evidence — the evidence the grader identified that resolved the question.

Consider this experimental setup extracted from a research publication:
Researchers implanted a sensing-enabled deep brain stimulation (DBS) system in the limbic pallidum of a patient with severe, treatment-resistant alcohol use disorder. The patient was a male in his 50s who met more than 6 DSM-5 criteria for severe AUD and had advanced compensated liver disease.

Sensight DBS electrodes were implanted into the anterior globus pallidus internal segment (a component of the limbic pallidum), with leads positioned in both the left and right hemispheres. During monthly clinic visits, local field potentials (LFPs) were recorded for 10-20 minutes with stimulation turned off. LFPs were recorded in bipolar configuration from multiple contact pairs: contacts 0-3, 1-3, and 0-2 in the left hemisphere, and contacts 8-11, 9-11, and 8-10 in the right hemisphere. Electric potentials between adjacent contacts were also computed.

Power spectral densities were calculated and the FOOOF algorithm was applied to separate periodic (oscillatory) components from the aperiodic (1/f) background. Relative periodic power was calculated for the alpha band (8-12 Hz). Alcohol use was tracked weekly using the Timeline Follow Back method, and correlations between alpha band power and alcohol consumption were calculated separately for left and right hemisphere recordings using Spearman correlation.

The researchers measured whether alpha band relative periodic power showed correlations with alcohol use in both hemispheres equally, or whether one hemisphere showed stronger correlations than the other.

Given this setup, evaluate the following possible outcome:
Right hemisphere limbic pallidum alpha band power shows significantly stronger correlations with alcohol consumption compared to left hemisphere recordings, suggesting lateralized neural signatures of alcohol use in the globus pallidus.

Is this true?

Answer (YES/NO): NO